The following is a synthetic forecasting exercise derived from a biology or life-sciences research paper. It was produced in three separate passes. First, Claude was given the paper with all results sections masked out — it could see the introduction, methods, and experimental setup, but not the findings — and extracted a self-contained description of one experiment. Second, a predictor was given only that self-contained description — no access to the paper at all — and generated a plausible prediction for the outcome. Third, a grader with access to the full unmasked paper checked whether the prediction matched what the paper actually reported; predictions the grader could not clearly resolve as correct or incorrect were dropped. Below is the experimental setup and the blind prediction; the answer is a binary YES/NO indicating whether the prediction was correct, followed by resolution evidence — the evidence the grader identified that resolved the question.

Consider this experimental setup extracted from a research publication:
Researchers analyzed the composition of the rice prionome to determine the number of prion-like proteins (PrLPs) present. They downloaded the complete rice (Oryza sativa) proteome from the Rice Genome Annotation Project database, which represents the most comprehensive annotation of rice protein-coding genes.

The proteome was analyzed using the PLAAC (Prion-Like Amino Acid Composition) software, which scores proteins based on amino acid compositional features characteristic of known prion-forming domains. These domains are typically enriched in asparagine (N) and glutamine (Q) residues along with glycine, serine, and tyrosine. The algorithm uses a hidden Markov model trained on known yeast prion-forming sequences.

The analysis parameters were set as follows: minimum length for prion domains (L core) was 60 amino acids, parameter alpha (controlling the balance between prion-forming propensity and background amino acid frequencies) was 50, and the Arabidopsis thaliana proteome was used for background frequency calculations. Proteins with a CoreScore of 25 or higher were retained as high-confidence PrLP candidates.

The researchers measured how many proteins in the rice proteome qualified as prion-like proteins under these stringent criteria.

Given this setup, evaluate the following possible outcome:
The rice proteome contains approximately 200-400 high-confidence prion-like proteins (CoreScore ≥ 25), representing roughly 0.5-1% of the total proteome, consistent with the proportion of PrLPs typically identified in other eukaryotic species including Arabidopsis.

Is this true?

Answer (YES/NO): NO